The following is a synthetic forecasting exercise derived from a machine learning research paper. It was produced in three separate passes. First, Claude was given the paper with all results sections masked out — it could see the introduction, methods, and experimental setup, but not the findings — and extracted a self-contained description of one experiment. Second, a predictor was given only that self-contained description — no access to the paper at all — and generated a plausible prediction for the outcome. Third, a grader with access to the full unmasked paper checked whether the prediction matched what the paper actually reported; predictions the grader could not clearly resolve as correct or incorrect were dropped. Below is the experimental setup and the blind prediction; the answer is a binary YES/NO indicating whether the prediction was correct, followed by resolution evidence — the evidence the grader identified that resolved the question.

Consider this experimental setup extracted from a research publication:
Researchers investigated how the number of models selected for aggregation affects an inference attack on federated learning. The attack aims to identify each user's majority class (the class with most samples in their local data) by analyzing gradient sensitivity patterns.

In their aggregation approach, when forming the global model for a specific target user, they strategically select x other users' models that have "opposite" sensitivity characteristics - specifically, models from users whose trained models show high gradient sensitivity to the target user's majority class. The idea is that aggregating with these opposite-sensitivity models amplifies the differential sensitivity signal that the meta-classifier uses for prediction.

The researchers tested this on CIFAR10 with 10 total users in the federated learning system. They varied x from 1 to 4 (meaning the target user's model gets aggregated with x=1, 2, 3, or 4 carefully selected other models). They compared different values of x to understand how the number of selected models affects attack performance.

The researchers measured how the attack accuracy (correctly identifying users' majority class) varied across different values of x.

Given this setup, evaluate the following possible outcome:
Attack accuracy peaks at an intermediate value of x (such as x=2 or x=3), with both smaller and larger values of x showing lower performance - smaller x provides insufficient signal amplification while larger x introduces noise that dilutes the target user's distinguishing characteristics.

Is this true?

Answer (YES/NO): NO